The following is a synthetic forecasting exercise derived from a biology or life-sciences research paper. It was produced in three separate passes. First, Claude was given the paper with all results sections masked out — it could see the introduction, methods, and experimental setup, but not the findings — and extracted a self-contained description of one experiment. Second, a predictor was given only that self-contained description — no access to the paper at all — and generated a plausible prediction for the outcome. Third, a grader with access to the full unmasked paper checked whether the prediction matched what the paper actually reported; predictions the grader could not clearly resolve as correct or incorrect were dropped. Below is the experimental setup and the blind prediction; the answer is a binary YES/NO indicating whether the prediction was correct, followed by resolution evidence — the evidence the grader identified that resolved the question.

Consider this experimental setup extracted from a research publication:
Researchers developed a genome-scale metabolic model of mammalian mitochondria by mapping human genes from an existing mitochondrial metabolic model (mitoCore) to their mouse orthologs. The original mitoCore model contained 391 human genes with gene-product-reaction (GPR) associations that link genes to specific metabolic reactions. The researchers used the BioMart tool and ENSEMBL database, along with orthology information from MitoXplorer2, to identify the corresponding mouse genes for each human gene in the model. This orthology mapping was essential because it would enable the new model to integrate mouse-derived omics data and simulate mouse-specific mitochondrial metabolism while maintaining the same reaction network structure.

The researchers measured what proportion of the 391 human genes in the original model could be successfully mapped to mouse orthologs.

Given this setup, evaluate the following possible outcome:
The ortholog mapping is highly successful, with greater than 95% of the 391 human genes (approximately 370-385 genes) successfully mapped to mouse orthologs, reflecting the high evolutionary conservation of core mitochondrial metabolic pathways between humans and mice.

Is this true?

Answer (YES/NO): NO